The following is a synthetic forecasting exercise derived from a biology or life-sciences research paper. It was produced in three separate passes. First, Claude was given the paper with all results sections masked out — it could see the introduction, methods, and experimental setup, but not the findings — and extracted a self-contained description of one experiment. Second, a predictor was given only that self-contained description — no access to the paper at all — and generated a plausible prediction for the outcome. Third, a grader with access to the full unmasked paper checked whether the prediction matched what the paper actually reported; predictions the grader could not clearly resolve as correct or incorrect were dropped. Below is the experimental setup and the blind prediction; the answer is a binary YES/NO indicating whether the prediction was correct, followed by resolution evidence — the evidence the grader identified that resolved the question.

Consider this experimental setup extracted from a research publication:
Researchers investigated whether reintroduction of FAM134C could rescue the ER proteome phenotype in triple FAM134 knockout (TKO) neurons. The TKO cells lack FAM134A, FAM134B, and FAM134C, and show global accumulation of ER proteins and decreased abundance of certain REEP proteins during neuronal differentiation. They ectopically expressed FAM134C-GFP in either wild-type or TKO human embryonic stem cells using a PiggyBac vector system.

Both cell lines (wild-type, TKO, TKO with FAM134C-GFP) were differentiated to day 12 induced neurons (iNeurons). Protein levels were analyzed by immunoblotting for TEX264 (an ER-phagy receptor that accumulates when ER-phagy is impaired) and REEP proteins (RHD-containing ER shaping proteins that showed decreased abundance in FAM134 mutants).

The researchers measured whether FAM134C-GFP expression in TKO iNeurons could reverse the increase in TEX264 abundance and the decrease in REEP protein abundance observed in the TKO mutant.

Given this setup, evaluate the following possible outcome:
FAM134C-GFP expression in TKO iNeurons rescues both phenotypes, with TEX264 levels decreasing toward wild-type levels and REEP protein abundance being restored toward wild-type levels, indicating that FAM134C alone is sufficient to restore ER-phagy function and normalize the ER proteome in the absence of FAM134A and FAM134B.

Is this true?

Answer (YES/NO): YES